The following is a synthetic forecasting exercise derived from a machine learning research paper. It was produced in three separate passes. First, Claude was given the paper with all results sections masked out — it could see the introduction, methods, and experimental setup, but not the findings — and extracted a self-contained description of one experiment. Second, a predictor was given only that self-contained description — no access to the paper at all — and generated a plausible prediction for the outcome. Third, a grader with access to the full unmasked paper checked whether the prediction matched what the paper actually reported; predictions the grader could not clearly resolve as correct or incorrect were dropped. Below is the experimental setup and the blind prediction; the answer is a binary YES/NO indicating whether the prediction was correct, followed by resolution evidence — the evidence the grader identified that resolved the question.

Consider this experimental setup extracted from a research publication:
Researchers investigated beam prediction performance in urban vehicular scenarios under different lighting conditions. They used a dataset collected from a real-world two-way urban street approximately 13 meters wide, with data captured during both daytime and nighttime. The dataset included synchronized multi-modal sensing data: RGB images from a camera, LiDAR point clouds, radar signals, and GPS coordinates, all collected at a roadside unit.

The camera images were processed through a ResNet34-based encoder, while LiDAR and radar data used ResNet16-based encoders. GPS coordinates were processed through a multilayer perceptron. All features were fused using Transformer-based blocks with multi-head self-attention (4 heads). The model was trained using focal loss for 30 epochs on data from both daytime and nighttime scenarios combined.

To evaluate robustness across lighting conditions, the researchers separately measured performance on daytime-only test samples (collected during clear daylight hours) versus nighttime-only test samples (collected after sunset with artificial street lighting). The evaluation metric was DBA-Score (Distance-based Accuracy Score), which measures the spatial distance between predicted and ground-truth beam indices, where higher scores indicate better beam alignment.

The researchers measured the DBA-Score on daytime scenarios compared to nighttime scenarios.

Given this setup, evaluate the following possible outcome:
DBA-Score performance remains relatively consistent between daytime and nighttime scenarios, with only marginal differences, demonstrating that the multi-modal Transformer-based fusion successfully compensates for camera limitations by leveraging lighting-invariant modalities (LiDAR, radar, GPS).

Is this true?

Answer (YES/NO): YES